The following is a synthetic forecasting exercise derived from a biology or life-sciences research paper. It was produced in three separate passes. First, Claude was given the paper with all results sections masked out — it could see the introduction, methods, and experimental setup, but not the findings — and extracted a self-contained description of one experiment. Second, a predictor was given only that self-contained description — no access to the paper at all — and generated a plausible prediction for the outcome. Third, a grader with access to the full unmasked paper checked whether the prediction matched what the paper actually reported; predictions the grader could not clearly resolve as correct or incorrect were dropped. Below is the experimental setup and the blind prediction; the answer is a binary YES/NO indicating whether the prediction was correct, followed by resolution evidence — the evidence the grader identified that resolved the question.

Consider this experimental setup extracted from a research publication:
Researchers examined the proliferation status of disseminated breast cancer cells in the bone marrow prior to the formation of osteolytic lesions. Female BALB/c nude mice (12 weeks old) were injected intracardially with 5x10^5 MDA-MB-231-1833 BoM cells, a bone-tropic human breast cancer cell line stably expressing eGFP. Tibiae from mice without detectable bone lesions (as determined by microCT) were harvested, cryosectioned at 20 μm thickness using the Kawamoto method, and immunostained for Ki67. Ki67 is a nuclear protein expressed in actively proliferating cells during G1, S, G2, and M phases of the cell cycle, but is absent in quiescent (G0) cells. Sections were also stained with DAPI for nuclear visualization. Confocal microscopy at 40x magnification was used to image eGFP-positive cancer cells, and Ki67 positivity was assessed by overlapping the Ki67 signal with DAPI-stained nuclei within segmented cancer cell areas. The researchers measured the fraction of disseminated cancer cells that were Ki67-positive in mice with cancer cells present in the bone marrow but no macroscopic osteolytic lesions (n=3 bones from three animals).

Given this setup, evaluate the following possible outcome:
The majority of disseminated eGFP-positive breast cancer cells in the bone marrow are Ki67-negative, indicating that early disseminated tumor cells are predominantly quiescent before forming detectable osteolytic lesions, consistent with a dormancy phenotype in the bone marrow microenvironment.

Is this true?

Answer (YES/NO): NO